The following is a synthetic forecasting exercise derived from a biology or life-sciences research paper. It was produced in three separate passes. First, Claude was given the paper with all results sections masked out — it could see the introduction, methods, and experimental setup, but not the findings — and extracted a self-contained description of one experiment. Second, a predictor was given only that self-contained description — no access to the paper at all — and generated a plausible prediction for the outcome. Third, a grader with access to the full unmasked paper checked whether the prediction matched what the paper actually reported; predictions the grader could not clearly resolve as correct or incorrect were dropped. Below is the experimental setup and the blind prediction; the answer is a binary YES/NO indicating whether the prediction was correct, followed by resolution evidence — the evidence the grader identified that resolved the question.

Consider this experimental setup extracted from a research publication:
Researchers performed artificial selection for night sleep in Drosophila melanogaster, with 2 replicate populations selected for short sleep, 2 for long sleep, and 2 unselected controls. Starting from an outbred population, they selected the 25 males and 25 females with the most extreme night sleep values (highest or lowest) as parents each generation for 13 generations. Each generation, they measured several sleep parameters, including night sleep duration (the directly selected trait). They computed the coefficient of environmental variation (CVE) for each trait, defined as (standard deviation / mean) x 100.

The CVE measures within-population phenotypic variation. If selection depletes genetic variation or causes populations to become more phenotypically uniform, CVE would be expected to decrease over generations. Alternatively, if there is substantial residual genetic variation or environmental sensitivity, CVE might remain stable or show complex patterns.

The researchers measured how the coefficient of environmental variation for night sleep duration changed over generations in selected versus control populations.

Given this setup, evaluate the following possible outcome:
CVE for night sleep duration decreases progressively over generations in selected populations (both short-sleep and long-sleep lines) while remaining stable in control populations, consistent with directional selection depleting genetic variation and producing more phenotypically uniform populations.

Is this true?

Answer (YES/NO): NO